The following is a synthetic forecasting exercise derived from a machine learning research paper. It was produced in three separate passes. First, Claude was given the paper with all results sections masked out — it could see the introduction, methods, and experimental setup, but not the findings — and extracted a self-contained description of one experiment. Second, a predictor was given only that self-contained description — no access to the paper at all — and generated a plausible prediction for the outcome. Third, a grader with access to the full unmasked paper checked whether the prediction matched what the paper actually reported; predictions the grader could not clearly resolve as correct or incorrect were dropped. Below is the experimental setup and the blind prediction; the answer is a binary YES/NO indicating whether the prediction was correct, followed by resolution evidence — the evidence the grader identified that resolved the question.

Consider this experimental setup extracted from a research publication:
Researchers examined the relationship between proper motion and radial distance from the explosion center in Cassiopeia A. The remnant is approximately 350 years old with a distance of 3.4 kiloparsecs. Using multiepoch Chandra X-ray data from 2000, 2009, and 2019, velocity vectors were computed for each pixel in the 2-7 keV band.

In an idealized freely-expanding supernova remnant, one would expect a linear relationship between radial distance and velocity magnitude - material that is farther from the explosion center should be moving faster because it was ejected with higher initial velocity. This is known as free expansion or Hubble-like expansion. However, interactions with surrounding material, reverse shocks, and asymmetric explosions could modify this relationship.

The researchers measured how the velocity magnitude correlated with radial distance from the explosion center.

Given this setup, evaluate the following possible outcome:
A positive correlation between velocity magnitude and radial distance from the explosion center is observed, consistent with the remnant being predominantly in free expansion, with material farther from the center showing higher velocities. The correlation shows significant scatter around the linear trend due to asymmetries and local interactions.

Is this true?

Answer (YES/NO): NO